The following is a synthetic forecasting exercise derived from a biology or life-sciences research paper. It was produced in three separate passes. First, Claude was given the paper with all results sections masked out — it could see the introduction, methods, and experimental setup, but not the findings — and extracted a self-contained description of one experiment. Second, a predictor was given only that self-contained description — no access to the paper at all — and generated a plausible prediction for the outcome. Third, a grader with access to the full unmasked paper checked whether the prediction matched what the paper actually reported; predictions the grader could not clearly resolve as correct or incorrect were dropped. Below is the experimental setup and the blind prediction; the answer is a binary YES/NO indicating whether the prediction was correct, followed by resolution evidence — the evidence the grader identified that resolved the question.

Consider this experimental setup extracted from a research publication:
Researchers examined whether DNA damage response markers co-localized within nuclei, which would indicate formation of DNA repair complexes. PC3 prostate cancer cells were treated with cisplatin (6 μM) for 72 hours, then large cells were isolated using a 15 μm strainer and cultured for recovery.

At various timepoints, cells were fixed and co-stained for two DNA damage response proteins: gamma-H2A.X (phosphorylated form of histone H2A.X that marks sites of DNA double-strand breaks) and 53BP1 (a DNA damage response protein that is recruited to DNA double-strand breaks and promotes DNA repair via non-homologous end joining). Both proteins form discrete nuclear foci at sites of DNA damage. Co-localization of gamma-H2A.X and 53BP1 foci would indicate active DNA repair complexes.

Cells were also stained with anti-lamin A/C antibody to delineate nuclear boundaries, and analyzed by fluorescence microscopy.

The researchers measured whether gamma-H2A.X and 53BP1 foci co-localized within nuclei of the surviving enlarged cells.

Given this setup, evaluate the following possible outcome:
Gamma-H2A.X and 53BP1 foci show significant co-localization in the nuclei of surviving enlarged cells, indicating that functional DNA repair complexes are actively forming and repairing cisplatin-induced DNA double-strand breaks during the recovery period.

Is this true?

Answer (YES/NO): NO